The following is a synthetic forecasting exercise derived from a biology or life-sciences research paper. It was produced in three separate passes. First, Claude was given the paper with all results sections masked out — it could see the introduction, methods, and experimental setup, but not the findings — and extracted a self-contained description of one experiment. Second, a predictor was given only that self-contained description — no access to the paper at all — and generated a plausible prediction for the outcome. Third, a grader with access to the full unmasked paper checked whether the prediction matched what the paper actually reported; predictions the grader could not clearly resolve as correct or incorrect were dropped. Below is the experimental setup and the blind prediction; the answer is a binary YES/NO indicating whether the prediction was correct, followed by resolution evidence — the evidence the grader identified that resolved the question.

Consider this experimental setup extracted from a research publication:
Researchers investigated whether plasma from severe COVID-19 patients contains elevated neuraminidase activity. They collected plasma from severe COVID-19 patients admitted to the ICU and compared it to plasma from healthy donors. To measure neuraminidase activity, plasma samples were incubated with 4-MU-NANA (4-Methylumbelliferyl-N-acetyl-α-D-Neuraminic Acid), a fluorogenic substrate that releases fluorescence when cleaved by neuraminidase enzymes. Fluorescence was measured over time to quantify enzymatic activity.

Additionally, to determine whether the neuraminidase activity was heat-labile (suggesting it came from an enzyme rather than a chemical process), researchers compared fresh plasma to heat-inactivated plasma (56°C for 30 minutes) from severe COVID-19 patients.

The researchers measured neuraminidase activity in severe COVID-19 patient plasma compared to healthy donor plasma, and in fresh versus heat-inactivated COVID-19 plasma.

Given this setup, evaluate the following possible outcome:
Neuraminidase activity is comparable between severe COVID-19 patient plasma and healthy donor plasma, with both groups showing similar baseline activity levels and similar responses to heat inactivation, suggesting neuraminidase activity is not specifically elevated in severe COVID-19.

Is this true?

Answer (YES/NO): NO